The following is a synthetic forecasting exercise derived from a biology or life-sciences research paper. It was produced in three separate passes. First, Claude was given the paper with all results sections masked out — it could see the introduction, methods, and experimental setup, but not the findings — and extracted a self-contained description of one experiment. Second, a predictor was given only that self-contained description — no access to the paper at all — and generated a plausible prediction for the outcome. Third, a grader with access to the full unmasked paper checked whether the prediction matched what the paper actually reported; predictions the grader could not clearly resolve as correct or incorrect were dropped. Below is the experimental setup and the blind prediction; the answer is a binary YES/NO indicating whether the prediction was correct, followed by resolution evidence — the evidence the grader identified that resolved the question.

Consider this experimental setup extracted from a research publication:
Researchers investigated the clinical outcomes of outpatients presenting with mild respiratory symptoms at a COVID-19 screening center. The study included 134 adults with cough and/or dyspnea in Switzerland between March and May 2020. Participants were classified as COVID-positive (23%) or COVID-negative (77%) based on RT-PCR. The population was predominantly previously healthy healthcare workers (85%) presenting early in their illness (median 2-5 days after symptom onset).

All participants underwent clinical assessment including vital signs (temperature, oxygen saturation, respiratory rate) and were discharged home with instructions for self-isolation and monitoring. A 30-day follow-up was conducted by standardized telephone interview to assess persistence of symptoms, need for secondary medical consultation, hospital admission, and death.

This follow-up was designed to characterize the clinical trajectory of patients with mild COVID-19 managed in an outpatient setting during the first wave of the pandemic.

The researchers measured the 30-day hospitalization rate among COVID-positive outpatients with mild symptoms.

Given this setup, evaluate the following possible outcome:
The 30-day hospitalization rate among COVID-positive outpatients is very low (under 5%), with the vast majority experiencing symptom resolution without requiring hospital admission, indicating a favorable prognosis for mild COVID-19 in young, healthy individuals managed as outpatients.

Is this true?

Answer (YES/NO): YES